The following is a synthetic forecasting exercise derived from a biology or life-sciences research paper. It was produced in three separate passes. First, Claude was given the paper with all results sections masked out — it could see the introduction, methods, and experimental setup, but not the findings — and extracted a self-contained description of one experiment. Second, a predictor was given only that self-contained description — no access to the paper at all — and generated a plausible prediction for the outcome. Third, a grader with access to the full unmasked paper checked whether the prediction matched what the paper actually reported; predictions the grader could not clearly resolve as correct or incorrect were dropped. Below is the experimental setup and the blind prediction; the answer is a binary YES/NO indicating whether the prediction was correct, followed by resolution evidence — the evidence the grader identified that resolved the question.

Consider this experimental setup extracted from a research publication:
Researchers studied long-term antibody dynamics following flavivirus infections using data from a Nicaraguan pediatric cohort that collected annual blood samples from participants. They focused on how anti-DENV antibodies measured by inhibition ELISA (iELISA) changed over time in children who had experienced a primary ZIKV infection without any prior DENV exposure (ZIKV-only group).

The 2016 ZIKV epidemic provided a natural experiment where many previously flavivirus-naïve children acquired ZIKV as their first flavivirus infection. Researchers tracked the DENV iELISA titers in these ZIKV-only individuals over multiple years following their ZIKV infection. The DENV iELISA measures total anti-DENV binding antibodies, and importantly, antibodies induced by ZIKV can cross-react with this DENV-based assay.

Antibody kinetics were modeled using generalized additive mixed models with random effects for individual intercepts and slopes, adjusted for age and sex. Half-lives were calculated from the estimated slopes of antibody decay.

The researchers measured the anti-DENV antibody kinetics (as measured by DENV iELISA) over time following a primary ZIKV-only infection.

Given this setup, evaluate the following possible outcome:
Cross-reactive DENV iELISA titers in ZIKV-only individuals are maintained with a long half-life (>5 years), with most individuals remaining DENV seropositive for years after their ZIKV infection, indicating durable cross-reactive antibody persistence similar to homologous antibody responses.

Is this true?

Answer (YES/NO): NO